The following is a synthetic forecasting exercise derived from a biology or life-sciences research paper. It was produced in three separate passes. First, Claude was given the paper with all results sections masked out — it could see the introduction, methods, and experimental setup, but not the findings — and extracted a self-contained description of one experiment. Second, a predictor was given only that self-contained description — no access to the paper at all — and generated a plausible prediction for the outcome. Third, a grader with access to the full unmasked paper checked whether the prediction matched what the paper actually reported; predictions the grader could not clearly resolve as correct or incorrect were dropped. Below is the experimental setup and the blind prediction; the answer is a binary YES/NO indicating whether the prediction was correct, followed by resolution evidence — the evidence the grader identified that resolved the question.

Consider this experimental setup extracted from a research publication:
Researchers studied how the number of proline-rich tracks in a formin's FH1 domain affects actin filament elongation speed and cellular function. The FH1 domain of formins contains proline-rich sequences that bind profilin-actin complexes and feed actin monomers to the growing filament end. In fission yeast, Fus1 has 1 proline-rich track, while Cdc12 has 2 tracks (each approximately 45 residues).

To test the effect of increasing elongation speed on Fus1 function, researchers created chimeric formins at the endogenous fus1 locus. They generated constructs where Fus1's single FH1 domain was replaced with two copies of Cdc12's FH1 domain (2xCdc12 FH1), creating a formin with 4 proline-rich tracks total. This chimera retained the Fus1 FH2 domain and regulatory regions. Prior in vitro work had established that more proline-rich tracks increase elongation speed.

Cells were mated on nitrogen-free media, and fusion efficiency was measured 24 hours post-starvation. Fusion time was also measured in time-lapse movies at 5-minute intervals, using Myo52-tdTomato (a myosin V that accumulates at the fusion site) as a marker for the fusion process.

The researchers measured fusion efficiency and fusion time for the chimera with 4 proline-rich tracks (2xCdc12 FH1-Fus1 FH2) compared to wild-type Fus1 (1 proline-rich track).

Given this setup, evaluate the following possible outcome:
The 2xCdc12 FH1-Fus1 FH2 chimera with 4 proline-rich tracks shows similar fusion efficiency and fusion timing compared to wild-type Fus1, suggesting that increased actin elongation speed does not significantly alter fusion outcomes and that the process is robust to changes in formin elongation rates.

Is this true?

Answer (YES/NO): NO